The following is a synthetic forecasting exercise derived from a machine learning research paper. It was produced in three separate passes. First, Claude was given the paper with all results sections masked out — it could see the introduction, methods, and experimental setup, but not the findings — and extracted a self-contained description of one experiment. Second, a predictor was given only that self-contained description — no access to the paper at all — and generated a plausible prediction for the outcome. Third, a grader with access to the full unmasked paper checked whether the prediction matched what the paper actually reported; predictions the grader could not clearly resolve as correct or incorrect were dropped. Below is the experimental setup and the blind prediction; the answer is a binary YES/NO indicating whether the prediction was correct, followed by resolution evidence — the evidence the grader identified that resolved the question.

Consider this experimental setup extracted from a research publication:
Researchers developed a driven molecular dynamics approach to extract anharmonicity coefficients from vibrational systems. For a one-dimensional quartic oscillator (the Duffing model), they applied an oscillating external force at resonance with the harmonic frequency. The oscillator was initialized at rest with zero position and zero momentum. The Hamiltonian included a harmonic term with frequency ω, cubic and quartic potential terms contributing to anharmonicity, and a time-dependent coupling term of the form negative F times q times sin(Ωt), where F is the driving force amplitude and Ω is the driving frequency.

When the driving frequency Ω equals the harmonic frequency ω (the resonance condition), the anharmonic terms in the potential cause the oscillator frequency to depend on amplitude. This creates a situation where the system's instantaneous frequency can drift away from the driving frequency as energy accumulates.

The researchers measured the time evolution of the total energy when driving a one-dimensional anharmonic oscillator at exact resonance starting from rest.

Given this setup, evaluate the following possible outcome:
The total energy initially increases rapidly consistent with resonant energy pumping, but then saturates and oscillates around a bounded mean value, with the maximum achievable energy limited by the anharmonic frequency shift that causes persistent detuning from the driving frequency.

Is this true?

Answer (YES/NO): NO